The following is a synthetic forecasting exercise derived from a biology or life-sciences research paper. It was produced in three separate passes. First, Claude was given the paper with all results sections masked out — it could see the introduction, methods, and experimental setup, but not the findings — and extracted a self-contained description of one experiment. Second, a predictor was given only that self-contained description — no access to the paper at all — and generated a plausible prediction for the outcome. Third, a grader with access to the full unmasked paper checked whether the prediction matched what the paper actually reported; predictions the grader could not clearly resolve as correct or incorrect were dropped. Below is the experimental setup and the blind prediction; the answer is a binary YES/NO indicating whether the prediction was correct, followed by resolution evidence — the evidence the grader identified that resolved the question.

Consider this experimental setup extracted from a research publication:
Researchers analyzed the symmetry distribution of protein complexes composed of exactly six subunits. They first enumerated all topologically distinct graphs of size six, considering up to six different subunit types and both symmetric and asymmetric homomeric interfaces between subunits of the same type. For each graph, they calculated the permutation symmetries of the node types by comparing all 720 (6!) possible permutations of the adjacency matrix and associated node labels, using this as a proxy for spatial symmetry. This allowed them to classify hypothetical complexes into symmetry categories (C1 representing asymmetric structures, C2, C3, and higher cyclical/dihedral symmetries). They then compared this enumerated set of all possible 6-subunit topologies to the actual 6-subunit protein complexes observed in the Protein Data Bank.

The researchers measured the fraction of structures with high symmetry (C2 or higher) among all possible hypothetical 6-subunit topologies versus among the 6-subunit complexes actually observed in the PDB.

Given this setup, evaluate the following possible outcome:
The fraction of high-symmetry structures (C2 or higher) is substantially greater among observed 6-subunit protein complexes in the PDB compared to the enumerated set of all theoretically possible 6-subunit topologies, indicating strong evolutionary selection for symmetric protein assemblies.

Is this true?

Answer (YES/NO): NO